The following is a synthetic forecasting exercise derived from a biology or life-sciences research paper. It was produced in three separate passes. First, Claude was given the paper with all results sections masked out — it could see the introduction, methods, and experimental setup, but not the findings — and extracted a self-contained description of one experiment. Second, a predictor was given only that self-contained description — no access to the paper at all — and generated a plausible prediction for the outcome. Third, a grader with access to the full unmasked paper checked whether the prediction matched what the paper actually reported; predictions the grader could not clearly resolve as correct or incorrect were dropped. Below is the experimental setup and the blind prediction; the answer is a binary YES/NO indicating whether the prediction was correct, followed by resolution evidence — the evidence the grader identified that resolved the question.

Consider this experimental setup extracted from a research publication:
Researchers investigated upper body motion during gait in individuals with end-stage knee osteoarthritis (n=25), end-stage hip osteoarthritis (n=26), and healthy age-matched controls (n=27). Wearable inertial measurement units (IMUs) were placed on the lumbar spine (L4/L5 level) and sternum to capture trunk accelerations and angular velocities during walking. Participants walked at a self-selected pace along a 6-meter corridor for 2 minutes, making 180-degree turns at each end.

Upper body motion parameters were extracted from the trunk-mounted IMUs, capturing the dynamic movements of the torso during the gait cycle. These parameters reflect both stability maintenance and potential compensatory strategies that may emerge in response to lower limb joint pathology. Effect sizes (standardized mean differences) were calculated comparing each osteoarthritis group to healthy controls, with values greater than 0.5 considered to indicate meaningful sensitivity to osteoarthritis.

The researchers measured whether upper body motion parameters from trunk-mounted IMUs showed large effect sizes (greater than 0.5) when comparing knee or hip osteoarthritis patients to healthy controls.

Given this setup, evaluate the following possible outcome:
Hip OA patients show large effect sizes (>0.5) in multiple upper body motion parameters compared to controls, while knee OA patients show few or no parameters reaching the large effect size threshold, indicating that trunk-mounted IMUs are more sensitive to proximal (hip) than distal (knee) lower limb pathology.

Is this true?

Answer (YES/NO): YES